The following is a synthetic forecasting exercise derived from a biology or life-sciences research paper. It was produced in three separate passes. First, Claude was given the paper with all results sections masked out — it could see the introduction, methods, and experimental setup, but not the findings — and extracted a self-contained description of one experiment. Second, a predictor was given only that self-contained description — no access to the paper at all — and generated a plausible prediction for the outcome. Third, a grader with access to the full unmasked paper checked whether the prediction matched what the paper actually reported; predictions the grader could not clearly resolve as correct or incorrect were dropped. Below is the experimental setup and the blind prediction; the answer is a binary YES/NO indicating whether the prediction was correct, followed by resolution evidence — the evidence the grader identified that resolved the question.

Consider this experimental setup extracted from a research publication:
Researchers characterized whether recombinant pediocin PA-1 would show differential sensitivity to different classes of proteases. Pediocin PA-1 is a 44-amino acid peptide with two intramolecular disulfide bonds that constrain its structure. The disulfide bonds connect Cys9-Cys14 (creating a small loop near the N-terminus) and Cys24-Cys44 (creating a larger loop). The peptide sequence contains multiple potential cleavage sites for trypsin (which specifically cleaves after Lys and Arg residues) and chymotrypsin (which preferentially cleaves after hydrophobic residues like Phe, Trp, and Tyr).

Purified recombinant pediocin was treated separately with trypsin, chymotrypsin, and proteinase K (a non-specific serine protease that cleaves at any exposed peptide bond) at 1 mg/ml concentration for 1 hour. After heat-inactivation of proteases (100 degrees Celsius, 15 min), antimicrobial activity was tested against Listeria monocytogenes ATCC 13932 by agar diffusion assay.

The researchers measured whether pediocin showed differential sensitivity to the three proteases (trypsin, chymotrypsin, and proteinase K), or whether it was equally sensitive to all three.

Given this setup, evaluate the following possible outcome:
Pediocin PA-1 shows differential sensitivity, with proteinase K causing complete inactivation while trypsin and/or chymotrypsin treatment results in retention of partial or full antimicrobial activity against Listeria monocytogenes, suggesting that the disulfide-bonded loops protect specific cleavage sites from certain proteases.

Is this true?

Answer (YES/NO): NO